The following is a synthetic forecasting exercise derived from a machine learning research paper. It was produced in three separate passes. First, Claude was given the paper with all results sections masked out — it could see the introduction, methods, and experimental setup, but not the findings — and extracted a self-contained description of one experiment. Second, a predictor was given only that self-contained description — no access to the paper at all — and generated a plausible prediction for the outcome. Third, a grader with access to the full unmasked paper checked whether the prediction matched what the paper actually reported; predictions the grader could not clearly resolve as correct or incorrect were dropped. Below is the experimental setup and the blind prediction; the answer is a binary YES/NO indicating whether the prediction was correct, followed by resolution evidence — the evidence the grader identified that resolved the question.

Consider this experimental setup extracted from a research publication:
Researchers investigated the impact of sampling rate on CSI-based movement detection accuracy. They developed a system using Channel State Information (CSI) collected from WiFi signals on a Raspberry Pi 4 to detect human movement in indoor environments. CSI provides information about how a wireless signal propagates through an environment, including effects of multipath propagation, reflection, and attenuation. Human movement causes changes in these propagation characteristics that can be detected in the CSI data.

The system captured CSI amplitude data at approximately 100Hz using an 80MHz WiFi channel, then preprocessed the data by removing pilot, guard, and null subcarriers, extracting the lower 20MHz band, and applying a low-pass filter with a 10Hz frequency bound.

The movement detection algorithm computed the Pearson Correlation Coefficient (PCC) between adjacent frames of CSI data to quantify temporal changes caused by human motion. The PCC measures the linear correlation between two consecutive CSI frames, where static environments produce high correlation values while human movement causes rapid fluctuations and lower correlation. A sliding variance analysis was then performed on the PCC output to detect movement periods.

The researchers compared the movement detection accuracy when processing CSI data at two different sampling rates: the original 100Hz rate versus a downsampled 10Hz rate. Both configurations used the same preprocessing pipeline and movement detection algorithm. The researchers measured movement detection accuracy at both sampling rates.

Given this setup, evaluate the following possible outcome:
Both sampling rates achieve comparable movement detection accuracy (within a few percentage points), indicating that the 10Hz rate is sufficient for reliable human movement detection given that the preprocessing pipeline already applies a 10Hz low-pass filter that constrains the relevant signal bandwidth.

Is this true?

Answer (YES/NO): YES